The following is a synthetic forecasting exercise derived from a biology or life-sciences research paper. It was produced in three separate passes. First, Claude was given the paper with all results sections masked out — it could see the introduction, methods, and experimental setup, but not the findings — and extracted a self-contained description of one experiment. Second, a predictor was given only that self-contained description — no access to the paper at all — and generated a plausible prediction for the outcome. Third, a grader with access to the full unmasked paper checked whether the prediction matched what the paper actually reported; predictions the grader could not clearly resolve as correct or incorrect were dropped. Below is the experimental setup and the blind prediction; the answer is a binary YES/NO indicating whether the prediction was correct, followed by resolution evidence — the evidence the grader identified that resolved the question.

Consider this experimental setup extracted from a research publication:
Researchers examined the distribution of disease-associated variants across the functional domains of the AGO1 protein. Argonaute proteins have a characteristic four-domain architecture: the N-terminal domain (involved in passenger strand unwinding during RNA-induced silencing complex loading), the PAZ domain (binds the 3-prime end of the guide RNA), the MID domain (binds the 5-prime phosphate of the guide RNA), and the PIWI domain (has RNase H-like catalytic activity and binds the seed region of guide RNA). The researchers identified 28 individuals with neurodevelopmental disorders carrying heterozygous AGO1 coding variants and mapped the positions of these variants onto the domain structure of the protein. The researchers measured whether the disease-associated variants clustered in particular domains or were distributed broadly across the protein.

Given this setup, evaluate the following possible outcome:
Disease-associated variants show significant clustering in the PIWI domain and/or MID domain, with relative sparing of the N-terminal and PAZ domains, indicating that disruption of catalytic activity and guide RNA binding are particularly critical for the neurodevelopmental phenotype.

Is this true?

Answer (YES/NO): NO